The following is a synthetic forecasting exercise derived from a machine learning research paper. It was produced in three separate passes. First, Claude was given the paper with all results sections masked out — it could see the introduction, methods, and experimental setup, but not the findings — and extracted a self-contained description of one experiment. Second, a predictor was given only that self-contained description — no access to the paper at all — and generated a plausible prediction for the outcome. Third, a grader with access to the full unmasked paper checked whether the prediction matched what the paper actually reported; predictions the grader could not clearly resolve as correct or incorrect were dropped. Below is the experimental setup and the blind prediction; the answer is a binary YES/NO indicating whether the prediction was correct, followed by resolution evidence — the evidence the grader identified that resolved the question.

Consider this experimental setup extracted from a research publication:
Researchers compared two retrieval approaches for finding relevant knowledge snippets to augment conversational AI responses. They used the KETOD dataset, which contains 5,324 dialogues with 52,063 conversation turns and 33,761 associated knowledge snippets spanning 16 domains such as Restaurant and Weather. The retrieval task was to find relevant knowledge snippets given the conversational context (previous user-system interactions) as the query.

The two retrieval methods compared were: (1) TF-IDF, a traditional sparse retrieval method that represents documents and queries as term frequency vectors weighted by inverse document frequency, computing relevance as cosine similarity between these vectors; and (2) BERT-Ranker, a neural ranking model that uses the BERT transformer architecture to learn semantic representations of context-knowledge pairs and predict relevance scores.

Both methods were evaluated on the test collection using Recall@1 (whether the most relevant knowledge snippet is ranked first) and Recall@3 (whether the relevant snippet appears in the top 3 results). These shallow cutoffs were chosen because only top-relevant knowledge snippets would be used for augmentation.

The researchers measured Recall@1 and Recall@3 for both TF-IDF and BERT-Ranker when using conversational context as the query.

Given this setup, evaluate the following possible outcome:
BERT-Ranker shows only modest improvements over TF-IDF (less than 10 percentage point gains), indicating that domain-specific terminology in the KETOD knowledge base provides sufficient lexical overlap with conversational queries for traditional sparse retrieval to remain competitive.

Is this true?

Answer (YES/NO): NO